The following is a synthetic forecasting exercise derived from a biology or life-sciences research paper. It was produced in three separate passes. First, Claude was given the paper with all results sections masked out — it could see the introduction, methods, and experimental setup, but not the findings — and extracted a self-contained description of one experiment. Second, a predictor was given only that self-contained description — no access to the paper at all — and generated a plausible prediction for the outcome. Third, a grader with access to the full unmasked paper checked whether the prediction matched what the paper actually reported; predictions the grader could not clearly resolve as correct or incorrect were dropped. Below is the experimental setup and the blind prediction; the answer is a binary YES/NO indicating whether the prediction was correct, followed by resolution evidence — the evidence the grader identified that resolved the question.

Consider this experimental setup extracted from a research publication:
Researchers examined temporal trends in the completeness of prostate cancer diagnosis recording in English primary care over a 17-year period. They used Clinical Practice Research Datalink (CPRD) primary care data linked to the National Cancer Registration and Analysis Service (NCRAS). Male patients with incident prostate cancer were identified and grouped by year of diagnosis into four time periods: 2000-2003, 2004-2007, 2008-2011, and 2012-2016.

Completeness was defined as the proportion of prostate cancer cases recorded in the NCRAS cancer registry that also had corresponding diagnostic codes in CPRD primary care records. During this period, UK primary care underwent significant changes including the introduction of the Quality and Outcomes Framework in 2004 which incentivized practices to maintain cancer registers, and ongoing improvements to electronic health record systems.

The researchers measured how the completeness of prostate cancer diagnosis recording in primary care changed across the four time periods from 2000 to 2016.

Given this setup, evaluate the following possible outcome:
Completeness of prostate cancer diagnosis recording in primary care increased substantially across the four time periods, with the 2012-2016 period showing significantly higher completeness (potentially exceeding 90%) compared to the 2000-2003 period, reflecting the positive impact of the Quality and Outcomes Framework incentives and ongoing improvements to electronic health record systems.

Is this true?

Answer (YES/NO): NO